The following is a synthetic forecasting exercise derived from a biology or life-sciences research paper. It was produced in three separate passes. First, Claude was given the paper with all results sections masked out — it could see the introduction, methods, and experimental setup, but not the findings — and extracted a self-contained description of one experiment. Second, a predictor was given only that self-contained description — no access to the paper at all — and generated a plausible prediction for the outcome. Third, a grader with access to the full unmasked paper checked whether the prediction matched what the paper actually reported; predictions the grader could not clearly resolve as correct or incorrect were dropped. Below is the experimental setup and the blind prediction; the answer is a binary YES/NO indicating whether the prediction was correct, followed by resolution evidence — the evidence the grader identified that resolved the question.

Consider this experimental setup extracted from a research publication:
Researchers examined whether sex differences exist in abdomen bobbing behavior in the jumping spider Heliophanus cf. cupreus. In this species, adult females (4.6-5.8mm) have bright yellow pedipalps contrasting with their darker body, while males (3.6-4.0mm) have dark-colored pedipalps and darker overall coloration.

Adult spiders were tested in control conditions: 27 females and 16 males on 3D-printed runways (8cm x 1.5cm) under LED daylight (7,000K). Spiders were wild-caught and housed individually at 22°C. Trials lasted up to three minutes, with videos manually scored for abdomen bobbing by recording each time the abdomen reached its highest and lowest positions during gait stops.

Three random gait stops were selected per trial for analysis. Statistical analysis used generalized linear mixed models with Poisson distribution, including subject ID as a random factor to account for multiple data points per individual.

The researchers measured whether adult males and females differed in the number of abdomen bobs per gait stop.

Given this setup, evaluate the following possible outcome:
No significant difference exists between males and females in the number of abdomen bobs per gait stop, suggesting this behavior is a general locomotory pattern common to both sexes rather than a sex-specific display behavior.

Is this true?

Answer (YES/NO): YES